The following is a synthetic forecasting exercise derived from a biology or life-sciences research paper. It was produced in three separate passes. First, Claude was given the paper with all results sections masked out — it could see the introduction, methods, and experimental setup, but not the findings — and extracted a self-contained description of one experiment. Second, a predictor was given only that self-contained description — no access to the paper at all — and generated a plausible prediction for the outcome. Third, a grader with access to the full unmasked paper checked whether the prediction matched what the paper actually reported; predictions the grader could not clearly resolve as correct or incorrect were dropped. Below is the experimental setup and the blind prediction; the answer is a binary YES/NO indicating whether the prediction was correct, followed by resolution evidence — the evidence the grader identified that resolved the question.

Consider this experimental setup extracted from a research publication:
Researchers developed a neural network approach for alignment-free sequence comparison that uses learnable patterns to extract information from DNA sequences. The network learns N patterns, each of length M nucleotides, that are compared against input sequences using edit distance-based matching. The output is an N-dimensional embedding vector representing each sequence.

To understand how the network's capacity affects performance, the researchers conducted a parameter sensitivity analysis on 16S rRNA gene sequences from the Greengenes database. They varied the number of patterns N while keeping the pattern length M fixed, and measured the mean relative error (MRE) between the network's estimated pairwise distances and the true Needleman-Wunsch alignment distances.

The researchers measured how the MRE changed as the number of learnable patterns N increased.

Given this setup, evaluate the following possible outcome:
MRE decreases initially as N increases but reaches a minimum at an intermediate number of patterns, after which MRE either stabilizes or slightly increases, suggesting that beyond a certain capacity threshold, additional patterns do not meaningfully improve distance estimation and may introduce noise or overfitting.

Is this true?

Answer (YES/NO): NO